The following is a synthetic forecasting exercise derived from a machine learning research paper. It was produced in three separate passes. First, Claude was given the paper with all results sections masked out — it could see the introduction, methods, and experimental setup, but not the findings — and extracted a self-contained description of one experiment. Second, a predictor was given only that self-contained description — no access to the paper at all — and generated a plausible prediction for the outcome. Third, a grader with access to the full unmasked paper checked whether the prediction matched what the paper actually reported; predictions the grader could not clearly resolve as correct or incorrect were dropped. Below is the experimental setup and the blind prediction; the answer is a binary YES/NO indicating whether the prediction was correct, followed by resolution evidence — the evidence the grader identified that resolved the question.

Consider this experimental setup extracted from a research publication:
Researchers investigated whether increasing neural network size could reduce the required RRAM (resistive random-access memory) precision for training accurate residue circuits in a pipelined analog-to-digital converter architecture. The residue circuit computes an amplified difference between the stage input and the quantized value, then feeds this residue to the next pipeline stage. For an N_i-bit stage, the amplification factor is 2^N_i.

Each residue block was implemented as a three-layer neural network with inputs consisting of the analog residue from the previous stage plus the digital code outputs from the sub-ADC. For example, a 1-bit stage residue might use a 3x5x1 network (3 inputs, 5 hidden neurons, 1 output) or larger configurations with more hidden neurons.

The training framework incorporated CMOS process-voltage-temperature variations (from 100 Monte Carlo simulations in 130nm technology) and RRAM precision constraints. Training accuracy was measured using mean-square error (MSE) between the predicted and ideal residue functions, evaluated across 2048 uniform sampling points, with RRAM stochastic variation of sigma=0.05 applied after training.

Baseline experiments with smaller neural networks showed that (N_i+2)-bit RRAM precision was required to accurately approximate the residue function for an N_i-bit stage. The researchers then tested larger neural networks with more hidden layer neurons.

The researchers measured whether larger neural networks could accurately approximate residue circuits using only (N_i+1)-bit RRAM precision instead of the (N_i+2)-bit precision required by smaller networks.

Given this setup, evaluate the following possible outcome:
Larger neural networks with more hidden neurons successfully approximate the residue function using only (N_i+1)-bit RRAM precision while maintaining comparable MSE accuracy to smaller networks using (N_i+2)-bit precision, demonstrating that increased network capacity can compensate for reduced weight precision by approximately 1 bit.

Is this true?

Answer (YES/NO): YES